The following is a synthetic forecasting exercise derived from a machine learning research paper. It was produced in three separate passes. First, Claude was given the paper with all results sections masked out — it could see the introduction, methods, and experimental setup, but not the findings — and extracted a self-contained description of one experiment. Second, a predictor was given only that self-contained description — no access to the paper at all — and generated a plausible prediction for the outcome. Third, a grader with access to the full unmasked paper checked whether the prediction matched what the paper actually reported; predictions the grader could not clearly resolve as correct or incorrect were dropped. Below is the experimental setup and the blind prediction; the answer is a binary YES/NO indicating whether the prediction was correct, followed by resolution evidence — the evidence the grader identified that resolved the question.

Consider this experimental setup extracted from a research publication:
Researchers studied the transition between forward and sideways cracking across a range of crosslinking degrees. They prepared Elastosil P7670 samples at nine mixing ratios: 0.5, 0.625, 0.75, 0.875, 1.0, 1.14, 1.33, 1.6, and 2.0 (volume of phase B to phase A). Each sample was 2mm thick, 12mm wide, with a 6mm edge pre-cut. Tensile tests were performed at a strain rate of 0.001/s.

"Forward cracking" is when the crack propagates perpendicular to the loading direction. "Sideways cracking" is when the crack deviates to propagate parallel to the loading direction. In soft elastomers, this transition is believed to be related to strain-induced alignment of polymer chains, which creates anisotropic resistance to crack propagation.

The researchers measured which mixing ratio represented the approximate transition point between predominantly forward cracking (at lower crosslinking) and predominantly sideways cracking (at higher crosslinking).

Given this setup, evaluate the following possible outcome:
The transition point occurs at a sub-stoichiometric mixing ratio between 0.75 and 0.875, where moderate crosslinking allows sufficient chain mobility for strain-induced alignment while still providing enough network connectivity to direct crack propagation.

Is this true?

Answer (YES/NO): NO